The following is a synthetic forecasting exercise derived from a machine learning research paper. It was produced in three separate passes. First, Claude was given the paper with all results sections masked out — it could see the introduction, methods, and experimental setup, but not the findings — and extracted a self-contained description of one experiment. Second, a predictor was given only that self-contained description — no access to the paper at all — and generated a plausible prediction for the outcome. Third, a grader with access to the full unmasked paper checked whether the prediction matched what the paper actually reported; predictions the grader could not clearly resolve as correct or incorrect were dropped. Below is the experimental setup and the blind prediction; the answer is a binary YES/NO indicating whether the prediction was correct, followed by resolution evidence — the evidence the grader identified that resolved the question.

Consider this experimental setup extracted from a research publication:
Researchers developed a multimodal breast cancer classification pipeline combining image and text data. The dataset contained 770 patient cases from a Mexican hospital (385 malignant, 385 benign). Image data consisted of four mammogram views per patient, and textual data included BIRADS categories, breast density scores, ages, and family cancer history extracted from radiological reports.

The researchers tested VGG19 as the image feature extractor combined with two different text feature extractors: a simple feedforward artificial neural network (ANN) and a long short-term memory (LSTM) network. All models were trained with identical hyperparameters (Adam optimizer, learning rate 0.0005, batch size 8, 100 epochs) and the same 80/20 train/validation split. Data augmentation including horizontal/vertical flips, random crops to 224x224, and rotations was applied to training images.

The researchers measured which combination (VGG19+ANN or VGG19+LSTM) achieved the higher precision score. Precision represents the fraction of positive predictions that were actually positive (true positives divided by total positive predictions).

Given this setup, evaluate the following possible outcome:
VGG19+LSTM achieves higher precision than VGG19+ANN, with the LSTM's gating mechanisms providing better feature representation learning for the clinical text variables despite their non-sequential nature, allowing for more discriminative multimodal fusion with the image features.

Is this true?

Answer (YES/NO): NO